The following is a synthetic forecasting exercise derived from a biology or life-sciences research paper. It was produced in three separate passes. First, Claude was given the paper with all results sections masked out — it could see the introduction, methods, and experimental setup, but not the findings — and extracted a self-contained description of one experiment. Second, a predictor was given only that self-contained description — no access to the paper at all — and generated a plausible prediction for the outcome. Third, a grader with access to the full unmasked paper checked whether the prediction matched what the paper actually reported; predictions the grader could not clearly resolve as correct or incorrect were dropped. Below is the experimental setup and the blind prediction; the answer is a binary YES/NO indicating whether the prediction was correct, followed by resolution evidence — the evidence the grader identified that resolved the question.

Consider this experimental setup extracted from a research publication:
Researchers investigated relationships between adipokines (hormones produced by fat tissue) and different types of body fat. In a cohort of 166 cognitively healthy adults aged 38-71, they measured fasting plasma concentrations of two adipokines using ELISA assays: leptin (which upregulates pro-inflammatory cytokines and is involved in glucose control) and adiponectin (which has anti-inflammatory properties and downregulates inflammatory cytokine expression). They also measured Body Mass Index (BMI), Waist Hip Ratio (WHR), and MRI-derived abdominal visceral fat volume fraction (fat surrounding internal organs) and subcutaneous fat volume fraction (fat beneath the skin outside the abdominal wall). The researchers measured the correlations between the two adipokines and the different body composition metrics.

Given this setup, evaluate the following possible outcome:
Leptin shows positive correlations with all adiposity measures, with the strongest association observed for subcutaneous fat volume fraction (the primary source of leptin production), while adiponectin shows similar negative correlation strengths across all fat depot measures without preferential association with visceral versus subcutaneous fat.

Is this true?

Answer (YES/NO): NO